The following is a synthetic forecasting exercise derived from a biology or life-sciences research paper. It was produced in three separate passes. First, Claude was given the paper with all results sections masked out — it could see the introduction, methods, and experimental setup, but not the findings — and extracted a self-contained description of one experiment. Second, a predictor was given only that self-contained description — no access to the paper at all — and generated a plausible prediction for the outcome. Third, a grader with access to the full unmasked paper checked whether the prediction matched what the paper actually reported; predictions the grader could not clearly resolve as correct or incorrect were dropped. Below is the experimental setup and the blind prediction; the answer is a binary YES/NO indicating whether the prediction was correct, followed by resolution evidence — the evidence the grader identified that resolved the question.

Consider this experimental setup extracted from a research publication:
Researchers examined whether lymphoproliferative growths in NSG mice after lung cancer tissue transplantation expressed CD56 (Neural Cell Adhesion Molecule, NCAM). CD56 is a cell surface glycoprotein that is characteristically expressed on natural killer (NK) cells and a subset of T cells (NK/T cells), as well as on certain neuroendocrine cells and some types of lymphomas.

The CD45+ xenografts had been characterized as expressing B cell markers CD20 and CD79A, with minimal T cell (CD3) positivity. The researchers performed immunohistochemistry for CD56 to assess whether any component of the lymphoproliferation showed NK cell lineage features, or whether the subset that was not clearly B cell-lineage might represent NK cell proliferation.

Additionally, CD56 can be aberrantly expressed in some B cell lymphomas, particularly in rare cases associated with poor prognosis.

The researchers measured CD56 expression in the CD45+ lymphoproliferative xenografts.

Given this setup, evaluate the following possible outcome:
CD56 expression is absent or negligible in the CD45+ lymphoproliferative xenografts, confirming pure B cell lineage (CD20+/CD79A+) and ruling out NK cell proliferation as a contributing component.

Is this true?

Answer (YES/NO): YES